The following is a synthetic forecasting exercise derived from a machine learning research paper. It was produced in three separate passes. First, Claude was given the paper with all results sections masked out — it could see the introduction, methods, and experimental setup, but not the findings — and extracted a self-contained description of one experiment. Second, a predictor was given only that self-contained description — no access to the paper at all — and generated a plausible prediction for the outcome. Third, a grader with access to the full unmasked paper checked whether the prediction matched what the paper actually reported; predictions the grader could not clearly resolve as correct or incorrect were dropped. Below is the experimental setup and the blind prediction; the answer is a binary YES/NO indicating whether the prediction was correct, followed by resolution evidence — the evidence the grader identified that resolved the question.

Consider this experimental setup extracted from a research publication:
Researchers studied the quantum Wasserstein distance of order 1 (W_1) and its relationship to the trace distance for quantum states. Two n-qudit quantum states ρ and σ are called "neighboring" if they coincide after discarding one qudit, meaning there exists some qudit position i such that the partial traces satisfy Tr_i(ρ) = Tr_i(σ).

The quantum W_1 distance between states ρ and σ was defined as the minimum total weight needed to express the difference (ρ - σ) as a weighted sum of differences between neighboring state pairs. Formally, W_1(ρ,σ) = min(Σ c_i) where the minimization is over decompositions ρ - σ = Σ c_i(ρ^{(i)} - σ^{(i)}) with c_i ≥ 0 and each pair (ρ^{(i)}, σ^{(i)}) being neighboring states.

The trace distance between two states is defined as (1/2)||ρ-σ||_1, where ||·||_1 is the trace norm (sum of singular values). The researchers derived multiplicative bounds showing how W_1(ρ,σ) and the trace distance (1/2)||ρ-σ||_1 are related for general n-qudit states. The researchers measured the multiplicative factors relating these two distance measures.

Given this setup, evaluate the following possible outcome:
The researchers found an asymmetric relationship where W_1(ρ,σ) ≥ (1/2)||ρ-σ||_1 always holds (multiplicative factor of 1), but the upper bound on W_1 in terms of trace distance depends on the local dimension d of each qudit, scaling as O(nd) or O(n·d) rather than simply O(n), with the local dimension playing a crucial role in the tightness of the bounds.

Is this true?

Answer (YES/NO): NO